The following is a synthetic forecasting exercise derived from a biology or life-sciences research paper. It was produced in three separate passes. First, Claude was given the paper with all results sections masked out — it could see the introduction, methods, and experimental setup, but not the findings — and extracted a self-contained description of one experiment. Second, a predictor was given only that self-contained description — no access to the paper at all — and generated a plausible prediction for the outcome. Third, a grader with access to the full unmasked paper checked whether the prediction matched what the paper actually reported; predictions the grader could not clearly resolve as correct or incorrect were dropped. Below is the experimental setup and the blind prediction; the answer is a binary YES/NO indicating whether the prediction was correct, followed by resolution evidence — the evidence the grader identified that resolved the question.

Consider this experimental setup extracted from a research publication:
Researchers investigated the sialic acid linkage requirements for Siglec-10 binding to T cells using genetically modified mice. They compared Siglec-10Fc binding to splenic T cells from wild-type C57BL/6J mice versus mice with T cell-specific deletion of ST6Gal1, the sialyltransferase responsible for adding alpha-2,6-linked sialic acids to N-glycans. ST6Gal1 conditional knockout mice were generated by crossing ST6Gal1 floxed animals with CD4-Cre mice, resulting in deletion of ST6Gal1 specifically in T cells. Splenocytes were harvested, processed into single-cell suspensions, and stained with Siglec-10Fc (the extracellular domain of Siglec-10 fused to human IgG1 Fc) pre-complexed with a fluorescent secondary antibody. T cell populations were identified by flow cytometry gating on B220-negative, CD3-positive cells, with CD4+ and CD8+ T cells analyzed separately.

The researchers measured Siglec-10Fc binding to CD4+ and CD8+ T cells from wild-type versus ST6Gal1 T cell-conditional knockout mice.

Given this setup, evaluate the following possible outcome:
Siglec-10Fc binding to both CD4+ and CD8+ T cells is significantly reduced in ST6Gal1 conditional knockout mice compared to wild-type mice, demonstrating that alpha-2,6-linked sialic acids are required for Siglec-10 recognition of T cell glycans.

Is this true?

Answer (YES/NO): YES